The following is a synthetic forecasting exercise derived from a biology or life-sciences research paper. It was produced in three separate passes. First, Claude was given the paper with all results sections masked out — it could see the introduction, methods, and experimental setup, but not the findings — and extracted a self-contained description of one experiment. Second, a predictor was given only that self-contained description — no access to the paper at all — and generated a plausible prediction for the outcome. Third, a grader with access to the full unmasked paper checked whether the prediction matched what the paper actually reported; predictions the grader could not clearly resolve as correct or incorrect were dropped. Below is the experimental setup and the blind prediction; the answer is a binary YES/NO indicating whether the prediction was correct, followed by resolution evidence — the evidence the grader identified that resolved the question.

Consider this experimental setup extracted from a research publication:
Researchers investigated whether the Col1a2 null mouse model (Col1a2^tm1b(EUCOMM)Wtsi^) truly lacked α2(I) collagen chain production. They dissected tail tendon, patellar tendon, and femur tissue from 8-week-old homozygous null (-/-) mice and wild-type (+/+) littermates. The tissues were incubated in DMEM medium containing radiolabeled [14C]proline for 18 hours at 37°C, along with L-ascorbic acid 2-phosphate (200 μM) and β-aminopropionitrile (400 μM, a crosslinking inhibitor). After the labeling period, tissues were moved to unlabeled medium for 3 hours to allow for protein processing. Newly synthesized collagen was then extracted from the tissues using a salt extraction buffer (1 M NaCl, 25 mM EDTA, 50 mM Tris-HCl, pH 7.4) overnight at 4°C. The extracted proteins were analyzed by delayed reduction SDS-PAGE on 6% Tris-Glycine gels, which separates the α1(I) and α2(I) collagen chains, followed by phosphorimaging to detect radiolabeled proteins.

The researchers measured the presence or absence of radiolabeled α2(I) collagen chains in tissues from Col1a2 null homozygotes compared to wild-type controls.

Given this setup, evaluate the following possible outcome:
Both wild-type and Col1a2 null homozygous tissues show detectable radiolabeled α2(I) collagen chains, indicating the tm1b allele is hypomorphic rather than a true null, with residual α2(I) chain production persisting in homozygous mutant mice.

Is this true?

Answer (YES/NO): NO